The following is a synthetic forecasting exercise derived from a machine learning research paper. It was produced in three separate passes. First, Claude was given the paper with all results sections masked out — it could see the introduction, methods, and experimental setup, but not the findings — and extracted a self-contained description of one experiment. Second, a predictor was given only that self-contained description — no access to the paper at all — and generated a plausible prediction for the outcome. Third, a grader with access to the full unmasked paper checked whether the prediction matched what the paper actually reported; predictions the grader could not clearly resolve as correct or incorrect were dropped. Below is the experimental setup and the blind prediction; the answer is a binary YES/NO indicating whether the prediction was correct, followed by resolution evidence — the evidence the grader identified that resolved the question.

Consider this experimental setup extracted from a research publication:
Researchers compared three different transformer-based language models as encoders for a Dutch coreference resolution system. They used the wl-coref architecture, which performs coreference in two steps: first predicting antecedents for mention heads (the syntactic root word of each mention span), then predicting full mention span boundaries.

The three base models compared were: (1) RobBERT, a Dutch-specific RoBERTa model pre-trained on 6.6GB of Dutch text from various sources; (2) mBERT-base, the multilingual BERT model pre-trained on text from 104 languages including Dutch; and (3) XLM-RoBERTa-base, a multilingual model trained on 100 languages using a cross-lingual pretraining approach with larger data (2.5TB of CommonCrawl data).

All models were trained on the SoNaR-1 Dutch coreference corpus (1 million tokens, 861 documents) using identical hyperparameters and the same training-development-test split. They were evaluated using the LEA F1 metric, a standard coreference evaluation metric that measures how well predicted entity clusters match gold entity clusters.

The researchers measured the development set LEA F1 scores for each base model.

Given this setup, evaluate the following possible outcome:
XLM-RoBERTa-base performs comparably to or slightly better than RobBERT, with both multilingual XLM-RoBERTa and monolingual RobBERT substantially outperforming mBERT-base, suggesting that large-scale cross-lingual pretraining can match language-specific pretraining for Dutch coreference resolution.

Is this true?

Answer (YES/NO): NO